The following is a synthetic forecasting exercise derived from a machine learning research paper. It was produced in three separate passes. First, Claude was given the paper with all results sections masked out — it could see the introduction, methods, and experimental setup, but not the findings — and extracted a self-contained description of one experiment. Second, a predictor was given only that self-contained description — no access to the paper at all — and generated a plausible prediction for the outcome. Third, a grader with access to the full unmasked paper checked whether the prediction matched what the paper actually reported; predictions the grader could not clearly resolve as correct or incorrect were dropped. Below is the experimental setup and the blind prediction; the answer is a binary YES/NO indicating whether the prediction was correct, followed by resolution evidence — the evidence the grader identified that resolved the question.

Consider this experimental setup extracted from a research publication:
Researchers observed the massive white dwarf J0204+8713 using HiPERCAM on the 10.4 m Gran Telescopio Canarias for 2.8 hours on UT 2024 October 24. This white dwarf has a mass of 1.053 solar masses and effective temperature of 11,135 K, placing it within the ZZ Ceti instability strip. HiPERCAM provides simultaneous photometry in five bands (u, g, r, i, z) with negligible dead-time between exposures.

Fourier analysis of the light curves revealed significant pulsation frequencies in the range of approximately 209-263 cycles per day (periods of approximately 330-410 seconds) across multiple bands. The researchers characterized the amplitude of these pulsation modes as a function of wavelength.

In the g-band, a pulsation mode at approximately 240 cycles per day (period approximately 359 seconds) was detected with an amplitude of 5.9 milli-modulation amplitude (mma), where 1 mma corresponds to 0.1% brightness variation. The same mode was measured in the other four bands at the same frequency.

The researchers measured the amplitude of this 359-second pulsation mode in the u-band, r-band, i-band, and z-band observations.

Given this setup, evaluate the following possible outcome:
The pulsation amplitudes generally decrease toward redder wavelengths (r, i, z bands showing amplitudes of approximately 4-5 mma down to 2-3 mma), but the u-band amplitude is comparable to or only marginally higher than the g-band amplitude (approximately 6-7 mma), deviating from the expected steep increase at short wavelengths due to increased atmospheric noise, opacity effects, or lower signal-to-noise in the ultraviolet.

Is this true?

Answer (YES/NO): NO